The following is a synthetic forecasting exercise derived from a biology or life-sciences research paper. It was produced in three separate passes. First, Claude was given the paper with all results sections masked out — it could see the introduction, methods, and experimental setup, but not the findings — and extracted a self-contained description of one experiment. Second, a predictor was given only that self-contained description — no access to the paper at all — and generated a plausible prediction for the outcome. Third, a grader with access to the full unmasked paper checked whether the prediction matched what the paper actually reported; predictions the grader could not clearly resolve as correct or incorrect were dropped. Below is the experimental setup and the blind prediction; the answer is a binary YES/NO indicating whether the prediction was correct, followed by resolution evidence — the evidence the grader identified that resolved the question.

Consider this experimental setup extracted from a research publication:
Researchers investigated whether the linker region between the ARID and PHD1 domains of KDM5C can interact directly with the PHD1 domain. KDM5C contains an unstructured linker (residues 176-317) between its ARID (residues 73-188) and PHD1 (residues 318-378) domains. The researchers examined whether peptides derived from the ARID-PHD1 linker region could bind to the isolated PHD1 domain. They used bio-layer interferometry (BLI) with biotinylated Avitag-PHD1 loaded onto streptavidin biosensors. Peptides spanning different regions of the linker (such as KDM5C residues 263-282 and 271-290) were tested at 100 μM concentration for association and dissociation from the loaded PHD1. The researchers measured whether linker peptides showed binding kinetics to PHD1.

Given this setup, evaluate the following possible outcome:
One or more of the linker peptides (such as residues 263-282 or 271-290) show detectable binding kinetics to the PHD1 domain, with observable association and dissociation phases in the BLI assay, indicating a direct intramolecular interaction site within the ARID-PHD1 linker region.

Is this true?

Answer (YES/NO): NO